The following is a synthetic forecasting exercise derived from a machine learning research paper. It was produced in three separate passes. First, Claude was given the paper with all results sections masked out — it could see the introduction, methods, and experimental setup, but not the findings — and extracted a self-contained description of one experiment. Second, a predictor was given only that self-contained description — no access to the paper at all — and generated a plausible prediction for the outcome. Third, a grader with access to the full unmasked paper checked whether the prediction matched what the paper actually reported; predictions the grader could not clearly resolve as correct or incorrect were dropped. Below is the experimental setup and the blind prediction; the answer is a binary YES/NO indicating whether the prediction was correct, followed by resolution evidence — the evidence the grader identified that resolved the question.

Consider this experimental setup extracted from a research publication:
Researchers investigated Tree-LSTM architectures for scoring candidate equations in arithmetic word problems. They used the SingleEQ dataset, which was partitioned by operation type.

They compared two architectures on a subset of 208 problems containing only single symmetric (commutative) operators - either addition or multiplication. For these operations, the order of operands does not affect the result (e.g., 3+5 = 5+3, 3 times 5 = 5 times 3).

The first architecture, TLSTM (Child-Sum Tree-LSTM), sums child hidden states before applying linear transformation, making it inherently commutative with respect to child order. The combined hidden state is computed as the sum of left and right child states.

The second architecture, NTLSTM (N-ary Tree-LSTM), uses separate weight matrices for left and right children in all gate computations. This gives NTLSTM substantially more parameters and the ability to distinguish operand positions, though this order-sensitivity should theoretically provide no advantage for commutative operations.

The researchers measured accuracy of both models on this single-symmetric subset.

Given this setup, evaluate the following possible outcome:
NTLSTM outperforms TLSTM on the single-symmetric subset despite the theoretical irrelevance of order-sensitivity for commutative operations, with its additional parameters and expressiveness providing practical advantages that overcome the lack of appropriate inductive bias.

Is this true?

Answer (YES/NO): NO